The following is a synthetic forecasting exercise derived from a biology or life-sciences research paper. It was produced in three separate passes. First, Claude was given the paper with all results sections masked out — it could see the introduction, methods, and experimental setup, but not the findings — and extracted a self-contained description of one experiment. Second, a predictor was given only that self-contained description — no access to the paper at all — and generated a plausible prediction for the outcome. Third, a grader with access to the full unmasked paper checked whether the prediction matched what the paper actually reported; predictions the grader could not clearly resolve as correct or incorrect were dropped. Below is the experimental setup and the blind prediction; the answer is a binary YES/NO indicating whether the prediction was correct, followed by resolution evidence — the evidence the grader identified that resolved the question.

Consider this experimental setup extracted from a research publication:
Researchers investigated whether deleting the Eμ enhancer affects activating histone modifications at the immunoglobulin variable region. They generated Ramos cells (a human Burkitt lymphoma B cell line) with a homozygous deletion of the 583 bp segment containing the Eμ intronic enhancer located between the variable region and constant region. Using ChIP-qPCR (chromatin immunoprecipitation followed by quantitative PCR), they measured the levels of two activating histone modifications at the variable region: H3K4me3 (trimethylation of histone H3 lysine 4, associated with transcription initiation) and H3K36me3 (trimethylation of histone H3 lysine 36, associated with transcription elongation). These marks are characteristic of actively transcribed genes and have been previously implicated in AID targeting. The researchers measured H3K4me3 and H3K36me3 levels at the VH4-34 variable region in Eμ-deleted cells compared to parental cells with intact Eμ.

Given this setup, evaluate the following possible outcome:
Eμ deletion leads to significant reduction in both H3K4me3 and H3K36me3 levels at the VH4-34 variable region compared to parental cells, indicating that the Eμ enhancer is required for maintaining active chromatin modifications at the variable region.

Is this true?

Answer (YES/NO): NO